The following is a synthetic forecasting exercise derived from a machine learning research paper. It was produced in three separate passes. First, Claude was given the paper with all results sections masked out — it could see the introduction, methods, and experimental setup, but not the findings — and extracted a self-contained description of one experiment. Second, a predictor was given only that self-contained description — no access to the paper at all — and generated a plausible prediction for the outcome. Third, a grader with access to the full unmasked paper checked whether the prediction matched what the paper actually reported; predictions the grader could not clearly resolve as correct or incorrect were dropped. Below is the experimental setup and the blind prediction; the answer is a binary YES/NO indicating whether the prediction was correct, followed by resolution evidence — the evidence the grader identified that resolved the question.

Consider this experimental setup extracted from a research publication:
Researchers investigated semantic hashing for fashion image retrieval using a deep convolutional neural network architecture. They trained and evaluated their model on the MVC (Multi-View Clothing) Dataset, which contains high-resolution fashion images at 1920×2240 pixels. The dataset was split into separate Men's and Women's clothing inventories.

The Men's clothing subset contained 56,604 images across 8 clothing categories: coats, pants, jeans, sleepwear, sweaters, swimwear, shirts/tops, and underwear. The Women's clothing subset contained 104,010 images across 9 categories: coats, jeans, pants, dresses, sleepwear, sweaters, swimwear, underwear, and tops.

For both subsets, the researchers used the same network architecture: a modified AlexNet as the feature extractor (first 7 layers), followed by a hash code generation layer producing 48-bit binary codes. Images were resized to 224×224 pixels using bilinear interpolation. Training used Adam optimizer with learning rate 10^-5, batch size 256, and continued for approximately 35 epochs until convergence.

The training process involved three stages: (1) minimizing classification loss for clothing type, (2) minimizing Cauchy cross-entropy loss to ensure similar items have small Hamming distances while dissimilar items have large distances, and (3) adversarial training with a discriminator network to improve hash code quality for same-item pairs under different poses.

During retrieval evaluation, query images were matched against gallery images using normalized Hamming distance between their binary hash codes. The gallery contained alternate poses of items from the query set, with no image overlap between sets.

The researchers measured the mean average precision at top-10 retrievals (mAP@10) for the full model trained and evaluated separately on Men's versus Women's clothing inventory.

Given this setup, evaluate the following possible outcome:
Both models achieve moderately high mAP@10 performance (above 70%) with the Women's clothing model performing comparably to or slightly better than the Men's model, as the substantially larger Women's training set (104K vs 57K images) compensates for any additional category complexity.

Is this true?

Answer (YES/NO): NO